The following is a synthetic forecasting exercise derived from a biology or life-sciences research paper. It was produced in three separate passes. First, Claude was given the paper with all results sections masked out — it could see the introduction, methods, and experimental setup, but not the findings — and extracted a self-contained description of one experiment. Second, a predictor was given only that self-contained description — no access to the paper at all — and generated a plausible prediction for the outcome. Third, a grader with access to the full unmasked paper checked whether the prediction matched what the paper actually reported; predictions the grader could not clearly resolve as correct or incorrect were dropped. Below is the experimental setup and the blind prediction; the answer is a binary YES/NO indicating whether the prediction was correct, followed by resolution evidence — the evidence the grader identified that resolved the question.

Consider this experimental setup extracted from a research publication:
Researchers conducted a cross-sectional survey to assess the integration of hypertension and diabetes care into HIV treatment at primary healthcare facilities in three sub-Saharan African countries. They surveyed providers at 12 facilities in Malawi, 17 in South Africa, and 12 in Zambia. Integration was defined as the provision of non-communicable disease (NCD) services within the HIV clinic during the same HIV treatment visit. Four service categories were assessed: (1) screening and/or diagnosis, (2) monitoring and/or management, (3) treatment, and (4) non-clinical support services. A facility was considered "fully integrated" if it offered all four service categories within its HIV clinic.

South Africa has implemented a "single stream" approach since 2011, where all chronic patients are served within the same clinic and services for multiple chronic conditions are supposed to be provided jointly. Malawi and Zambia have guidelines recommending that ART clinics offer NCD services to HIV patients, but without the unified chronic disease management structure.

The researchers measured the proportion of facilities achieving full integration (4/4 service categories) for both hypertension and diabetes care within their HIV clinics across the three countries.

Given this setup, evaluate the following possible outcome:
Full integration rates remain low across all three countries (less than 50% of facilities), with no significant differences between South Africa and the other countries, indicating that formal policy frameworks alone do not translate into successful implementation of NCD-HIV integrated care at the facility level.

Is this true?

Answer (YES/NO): NO